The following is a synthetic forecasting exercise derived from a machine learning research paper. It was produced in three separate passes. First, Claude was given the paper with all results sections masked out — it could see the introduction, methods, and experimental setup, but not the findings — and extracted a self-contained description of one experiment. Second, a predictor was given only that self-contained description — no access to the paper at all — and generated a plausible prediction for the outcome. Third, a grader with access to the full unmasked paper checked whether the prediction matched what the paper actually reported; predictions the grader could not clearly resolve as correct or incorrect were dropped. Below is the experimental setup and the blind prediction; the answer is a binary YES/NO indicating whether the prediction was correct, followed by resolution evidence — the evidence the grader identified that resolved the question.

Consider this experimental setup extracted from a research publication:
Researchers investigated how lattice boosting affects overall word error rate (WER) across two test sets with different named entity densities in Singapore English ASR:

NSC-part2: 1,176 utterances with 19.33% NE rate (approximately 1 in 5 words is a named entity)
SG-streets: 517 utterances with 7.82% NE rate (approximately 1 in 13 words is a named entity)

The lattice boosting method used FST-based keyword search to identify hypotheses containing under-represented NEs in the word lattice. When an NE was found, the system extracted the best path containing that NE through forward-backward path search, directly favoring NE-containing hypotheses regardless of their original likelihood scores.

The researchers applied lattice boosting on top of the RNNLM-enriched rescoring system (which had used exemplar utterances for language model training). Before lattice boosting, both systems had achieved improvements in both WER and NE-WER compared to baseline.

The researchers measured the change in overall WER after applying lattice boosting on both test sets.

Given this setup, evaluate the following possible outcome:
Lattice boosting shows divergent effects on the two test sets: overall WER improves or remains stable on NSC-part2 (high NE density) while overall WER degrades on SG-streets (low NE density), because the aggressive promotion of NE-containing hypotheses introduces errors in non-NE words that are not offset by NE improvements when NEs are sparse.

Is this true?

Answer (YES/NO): NO